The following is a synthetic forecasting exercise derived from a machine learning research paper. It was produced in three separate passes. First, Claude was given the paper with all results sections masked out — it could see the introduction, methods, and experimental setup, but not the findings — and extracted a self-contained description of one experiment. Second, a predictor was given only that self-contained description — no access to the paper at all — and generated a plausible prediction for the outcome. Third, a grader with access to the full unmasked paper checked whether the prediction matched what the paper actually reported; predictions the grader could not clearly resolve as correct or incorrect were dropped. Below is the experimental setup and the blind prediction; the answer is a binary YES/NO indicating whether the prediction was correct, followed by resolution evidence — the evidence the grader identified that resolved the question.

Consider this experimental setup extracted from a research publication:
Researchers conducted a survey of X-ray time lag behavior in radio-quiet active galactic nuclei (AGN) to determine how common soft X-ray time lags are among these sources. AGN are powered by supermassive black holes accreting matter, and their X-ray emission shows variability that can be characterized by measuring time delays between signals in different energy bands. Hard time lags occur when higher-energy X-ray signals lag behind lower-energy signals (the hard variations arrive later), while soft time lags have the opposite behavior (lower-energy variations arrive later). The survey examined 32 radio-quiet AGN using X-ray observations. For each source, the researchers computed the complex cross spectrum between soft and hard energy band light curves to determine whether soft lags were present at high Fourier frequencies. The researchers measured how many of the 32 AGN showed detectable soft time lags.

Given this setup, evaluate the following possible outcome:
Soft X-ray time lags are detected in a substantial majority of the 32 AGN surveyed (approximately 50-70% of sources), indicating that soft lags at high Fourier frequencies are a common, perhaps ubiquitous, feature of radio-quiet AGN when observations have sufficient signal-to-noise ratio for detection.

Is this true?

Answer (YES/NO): NO